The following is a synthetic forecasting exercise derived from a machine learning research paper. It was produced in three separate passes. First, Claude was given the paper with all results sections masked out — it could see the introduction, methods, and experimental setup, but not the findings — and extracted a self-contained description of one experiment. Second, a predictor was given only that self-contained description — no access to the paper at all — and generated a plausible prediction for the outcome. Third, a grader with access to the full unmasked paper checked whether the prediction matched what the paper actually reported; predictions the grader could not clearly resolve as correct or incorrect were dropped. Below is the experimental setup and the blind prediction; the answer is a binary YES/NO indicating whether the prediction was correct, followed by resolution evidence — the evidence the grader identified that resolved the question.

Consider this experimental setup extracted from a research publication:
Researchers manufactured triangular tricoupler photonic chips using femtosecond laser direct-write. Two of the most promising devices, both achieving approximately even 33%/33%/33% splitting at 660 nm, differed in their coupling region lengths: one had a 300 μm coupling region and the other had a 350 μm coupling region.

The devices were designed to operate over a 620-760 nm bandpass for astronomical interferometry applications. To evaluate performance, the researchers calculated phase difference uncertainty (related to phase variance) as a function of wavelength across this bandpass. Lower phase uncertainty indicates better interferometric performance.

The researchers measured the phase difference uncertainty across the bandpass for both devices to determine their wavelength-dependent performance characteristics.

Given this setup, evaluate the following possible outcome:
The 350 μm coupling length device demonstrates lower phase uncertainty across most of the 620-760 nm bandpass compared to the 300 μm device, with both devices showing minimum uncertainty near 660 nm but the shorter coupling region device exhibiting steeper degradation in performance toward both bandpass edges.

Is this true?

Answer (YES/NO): NO